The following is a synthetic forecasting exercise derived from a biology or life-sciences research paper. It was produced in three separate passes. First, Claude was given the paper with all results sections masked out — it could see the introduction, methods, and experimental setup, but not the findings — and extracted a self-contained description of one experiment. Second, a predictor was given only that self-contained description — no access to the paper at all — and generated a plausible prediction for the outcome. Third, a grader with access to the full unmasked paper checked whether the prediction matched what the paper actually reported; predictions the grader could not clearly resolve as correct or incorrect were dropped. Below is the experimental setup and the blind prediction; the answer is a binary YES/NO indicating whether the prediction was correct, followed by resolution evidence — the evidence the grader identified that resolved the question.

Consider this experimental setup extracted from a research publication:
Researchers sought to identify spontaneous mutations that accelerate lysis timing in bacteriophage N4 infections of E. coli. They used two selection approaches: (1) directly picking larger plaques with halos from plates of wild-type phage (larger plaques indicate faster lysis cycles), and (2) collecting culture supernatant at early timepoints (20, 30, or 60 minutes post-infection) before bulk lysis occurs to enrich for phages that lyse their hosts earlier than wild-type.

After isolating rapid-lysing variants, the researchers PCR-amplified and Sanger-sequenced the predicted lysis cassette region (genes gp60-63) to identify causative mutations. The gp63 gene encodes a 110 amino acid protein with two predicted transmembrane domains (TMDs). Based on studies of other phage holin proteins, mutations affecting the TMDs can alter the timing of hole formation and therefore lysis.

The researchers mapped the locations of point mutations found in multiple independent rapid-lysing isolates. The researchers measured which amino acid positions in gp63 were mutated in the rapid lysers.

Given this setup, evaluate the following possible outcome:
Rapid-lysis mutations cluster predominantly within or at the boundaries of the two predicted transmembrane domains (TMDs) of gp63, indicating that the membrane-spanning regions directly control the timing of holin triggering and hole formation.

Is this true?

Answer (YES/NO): NO